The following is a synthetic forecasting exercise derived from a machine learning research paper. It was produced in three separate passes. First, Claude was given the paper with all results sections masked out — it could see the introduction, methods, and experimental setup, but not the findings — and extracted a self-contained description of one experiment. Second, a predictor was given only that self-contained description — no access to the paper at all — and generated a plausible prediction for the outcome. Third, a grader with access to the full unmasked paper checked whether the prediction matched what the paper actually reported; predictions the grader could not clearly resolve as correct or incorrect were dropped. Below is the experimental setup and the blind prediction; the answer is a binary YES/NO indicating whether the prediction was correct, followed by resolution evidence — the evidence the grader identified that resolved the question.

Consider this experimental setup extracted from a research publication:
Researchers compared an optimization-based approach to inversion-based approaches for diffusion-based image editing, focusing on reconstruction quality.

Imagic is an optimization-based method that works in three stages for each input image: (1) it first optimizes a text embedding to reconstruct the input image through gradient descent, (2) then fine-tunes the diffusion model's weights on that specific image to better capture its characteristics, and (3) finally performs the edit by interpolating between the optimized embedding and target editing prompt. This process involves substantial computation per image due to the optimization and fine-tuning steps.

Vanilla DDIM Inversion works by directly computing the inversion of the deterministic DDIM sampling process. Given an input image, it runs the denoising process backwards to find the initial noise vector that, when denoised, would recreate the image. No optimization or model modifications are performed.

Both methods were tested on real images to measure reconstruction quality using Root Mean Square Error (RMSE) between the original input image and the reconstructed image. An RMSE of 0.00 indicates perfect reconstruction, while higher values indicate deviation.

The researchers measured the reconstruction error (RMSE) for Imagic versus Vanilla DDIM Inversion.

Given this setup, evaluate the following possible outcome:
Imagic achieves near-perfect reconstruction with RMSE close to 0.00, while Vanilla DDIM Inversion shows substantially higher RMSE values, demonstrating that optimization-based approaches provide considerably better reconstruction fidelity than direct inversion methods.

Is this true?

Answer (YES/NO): NO